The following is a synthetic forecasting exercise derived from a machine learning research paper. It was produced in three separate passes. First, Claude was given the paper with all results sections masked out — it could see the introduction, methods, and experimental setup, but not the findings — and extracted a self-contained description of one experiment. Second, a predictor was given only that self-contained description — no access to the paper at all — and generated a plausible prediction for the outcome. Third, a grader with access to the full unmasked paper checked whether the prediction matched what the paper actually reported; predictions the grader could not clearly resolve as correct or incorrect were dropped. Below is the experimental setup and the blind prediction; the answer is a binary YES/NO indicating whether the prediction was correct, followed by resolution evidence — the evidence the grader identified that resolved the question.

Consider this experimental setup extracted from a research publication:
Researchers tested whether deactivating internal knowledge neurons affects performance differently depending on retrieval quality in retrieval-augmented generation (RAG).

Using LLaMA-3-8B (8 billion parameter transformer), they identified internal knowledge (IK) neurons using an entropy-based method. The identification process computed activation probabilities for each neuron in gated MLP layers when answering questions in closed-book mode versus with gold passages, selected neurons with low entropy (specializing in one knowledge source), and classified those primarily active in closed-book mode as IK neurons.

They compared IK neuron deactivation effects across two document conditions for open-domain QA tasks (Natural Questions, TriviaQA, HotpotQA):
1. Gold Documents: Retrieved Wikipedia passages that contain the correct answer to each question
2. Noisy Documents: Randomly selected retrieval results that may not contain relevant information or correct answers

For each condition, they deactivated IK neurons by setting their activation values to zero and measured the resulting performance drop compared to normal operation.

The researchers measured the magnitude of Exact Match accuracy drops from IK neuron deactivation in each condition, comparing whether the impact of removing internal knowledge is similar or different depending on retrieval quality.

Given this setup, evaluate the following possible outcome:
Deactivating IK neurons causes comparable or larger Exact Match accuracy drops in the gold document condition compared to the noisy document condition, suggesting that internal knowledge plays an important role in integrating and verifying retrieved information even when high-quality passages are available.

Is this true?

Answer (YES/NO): YES